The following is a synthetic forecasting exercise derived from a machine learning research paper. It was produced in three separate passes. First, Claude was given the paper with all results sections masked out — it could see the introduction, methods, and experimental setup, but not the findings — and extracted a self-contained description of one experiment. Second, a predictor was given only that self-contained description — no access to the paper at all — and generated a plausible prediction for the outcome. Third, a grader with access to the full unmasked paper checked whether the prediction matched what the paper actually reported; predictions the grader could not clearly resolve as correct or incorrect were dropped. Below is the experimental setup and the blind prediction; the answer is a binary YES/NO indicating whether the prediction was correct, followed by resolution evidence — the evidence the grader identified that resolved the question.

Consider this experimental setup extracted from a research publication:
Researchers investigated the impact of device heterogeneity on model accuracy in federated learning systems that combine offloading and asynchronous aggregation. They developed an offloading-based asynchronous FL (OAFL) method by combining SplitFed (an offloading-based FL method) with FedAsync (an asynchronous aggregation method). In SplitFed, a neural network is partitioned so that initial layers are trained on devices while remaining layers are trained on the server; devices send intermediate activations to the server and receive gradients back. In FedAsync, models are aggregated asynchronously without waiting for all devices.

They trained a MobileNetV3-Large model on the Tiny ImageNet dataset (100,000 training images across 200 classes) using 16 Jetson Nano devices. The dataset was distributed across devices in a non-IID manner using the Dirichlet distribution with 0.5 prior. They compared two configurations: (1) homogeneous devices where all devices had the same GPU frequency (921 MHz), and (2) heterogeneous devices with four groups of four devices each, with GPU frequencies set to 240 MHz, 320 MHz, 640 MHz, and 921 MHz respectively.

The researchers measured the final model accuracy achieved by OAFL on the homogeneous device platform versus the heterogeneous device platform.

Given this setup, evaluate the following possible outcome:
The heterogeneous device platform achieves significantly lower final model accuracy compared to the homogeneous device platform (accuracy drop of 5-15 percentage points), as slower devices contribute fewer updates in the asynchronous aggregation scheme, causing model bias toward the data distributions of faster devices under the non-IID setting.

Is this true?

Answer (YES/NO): NO